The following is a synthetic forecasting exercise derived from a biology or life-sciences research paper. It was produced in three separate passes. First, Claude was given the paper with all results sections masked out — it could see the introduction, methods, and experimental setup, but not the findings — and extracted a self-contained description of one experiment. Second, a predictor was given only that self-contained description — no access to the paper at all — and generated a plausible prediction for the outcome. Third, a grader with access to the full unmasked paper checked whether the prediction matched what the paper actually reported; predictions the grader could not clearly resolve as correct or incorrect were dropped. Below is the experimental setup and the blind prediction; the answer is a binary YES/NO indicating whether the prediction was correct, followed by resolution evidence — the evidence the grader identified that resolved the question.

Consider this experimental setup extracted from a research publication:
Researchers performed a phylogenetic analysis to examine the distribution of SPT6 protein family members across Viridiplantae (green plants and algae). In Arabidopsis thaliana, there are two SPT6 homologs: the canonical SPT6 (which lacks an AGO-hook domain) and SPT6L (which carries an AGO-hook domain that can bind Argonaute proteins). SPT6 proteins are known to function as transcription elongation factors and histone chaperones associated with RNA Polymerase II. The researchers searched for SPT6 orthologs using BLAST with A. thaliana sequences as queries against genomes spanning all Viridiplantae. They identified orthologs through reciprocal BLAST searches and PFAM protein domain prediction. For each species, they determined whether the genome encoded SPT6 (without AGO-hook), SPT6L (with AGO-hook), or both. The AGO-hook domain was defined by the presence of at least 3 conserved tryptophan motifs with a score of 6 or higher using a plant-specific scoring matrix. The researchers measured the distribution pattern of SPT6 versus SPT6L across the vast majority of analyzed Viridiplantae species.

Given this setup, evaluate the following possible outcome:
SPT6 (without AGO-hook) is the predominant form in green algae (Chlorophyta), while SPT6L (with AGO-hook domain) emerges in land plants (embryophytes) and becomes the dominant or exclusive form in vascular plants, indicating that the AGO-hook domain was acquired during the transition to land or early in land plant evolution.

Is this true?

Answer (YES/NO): NO